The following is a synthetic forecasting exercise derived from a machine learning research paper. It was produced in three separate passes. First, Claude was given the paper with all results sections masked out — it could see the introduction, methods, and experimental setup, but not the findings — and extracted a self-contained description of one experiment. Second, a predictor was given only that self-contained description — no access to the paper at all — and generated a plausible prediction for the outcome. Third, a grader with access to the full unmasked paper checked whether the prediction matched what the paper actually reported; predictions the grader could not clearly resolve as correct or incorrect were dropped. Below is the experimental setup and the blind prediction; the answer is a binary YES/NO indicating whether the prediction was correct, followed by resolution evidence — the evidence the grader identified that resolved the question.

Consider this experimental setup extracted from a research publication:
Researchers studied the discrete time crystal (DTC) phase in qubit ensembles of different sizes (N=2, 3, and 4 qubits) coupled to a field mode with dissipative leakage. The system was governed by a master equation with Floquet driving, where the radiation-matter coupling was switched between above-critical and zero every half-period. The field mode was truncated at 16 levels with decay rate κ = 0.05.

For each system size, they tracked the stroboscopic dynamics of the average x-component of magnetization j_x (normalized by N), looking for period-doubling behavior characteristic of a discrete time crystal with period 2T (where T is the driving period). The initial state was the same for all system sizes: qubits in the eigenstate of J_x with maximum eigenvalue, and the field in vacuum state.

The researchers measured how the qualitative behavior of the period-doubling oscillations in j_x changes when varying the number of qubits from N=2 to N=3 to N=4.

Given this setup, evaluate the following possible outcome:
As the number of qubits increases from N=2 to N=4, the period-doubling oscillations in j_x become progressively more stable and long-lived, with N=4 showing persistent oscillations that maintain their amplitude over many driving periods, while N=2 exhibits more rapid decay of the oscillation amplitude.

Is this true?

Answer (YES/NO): NO